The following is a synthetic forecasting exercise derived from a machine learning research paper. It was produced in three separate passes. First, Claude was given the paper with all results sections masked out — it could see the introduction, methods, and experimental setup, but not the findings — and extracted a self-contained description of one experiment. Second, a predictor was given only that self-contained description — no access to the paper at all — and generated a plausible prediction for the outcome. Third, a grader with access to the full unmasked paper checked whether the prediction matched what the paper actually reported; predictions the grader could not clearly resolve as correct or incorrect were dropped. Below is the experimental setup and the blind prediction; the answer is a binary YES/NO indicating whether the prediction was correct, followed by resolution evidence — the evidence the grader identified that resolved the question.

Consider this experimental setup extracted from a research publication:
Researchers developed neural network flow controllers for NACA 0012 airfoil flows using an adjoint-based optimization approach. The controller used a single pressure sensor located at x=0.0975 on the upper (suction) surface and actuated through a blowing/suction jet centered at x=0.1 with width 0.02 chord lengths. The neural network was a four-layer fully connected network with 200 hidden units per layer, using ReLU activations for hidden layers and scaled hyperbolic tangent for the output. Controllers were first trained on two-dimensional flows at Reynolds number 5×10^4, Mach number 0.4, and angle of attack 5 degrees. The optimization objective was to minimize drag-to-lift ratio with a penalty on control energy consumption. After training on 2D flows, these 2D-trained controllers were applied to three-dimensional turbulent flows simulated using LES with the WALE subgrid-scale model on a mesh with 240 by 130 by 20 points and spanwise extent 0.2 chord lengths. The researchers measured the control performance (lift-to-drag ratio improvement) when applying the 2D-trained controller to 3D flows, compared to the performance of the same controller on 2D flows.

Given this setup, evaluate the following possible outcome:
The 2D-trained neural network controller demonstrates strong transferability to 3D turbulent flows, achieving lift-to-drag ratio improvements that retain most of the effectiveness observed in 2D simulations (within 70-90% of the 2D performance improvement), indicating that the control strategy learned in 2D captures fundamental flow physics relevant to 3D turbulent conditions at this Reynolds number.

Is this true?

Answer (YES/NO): NO